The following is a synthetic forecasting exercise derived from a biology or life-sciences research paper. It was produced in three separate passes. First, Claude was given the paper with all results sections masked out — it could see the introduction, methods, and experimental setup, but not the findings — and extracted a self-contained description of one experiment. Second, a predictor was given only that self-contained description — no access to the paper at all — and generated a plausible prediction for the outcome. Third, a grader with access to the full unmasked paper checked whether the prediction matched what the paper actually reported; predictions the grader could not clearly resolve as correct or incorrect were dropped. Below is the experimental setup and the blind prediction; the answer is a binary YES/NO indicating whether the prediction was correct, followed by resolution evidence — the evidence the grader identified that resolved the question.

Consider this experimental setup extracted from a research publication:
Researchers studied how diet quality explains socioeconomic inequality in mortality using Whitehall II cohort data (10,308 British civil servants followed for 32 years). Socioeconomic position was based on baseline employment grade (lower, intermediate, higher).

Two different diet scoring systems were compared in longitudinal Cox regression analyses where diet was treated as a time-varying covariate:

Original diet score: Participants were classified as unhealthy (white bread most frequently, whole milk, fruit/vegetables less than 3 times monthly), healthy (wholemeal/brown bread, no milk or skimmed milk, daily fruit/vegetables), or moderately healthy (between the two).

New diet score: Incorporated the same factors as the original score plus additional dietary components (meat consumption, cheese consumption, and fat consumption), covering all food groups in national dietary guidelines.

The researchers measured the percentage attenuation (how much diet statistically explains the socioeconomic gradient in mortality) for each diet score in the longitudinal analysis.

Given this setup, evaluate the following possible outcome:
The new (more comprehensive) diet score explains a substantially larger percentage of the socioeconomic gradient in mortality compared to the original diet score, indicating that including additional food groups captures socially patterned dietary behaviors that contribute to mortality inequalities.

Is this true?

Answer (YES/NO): YES